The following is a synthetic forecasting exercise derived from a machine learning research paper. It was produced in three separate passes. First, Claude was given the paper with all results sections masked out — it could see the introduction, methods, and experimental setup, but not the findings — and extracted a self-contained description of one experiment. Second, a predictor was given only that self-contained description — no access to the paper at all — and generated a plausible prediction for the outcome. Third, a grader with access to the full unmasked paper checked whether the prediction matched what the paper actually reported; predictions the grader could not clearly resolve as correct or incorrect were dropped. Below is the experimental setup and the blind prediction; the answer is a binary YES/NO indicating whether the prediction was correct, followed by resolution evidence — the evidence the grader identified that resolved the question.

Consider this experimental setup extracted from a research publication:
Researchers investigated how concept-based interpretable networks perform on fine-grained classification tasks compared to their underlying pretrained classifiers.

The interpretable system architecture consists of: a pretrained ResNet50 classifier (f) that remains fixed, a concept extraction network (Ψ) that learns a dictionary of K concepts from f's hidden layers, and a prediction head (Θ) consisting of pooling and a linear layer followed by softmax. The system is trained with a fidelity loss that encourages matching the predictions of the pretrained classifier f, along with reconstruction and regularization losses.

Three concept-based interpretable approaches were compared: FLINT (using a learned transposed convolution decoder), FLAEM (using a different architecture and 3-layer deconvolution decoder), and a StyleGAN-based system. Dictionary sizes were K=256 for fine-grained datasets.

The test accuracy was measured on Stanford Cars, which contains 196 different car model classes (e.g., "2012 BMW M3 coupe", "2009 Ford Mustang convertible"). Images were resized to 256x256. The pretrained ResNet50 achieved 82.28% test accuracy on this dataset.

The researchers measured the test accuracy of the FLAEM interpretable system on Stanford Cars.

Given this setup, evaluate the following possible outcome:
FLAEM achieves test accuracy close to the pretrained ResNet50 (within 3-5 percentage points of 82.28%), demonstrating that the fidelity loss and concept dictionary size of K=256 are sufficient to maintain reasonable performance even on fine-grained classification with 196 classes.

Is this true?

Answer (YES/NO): NO